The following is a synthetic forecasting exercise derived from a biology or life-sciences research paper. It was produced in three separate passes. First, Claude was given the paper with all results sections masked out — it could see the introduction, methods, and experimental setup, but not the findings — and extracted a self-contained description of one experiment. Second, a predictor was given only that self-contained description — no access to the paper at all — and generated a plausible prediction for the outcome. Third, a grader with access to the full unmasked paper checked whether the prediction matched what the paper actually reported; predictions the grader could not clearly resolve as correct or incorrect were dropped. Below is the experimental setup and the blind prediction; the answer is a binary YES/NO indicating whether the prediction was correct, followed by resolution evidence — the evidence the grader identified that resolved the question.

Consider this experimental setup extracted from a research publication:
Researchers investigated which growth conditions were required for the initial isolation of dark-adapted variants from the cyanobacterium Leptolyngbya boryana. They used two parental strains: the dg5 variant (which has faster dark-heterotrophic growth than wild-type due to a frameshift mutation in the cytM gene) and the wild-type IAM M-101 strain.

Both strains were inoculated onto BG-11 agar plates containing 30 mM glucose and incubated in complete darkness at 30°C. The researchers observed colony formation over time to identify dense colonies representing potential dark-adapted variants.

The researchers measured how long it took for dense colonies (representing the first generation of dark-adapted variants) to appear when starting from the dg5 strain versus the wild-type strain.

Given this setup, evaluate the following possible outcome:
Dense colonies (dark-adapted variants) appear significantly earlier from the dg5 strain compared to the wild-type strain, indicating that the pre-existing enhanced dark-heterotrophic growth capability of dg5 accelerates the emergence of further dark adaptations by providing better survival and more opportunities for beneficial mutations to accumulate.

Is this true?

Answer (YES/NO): YES